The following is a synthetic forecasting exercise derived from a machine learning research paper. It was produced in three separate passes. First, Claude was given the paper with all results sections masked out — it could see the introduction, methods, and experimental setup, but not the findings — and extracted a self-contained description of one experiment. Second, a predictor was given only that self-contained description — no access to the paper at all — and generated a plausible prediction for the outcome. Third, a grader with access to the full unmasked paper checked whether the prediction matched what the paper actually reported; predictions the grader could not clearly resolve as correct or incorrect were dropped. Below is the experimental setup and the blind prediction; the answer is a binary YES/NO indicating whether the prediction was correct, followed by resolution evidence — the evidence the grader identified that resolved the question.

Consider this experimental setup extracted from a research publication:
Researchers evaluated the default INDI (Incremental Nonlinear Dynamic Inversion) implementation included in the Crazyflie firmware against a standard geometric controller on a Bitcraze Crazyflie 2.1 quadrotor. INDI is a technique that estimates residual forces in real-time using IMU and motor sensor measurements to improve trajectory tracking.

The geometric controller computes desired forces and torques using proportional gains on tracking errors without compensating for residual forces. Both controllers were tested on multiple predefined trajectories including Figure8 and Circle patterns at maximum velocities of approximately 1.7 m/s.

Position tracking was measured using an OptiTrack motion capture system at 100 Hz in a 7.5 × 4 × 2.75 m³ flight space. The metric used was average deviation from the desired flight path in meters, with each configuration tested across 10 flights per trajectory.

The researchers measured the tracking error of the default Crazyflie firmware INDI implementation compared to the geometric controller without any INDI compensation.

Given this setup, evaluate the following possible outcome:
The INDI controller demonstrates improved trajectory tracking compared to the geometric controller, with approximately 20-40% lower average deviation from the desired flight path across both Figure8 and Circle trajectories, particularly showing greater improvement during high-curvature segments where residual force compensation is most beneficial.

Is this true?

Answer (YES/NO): NO